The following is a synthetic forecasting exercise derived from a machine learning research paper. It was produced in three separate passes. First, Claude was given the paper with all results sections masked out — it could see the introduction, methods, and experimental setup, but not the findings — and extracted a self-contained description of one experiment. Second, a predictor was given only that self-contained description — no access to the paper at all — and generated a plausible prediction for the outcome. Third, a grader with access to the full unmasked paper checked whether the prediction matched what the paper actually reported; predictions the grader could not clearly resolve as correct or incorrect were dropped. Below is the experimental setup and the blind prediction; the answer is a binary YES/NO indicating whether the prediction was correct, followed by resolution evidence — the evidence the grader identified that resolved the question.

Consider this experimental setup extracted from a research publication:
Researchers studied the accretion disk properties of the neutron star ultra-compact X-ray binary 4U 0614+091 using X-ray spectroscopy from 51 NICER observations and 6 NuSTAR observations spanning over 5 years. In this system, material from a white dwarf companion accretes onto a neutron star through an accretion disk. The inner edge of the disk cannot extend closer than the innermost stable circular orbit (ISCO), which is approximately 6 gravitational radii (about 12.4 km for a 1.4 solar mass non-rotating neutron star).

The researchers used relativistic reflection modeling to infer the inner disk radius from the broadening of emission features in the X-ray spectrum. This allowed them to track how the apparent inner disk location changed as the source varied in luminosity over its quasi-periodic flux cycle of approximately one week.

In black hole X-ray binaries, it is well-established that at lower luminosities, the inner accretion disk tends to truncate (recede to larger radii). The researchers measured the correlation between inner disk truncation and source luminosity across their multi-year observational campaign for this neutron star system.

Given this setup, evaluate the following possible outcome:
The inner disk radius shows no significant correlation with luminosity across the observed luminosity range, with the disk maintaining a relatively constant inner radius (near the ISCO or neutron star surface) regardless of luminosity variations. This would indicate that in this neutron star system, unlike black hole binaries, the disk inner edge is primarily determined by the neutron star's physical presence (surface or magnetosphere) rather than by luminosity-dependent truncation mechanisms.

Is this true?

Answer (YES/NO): NO